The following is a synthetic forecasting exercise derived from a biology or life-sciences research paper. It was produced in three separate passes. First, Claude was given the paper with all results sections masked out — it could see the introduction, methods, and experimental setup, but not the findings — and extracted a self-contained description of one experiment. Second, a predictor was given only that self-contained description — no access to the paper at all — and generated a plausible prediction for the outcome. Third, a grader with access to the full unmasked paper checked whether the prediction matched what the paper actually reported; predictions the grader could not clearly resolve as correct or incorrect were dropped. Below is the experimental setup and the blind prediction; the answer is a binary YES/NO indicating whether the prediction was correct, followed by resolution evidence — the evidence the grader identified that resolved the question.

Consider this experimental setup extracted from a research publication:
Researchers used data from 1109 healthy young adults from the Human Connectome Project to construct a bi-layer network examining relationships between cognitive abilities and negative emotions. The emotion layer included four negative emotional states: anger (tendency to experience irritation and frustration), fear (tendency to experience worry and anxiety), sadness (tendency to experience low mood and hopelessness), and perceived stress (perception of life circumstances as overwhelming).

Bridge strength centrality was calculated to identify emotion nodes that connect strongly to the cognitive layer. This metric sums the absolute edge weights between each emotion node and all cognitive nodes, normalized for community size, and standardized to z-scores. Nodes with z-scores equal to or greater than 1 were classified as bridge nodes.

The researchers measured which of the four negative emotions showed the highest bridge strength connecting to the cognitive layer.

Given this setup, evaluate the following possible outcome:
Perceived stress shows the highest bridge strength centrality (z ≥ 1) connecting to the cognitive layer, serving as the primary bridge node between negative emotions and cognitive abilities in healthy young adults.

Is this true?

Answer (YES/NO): YES